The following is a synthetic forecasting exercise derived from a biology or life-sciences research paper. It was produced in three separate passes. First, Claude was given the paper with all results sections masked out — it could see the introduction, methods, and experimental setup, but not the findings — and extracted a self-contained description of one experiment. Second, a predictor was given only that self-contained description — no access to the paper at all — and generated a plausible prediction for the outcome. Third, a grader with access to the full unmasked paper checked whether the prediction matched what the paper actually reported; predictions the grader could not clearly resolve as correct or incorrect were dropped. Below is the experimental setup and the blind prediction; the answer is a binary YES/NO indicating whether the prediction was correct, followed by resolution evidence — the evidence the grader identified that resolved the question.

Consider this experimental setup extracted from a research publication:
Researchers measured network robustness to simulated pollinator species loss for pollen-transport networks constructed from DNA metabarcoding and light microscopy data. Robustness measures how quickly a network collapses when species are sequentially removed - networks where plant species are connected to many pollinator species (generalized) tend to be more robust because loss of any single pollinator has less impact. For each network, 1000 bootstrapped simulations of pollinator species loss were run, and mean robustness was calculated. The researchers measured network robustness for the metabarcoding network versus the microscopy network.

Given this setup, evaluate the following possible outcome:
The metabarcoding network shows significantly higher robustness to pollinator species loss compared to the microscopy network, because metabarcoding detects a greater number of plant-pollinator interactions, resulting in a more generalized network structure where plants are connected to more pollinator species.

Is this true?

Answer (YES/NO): NO